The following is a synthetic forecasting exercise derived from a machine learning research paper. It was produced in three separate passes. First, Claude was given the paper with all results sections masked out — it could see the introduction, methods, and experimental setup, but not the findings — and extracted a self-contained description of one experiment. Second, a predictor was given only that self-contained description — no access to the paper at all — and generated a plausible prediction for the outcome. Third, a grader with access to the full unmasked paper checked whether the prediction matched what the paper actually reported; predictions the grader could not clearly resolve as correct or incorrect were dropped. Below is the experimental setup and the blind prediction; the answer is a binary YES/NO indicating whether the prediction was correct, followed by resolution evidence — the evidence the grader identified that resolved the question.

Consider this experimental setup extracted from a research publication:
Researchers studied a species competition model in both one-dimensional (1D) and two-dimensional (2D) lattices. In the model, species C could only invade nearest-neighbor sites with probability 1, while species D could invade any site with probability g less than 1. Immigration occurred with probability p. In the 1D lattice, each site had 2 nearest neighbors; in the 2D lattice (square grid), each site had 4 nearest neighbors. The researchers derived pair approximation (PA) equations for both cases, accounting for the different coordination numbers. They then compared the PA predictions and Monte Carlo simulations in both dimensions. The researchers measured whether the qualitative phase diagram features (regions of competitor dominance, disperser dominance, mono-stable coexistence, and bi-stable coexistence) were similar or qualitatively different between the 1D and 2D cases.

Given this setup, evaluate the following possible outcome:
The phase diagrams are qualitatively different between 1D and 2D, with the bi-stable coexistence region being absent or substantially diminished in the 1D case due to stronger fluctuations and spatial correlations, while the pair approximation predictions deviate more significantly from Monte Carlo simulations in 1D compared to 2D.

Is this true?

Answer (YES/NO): NO